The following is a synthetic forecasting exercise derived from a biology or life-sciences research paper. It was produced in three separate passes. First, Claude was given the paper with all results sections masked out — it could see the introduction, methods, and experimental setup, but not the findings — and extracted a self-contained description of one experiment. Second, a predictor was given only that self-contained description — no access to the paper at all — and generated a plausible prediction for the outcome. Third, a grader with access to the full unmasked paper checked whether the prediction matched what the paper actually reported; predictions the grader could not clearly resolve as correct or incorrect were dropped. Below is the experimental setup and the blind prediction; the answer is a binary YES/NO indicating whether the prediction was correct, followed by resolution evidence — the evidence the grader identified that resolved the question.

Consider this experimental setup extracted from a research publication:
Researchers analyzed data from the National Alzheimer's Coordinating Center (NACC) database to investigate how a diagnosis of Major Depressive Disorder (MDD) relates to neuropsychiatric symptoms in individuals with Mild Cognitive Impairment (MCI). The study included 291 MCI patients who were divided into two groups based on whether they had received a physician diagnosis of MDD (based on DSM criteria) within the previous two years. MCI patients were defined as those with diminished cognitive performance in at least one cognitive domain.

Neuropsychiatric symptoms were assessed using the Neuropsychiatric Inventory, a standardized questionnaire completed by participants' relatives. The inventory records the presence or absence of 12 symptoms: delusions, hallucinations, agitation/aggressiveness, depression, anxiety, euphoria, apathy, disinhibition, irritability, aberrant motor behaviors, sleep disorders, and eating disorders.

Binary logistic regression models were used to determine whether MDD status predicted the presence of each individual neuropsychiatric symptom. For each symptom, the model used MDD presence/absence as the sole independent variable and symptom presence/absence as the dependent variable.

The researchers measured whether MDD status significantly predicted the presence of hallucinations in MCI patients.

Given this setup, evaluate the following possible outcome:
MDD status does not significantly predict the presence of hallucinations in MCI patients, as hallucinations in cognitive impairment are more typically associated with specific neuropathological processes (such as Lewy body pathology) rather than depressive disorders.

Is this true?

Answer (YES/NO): YES